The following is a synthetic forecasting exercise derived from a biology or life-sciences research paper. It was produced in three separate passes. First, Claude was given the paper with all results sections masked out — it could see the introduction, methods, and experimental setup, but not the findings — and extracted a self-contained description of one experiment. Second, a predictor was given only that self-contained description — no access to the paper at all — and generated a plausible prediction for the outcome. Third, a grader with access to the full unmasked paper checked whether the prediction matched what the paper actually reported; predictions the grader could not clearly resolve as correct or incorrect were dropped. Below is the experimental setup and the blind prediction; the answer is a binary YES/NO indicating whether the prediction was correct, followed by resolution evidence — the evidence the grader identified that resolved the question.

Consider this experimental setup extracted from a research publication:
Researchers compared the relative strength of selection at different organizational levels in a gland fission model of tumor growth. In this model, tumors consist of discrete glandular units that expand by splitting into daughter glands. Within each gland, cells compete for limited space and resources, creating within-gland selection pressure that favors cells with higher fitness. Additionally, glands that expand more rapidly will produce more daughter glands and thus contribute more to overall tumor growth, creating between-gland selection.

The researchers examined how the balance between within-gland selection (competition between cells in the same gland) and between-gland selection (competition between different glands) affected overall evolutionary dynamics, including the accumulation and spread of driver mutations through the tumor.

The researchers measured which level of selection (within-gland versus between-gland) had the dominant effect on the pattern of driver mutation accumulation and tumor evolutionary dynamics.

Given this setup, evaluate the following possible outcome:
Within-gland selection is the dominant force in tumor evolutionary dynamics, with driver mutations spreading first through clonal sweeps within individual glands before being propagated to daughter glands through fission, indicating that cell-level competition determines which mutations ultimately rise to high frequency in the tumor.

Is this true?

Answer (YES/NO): YES